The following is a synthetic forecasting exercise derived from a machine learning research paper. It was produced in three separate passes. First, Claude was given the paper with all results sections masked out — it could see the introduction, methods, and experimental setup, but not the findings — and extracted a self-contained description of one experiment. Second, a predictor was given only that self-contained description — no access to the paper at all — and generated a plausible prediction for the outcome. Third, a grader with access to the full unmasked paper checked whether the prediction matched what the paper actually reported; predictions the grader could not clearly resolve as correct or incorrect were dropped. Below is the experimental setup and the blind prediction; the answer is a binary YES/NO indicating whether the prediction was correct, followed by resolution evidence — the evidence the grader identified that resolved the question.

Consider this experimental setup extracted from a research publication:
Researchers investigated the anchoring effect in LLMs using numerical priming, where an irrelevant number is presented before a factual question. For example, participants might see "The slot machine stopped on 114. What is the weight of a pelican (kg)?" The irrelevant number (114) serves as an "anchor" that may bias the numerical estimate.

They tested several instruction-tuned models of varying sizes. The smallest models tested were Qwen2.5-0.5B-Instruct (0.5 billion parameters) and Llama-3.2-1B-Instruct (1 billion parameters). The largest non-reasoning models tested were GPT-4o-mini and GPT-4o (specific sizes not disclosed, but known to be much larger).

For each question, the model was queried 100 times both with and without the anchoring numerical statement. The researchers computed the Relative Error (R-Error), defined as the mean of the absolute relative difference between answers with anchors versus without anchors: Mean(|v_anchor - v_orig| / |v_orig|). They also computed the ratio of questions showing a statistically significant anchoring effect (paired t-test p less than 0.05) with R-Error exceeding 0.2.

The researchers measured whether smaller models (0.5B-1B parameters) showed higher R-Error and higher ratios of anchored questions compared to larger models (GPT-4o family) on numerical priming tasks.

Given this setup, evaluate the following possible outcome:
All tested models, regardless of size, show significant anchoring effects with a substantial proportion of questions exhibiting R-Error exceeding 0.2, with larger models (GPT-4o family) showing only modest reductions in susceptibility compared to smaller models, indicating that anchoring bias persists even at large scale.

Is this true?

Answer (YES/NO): NO